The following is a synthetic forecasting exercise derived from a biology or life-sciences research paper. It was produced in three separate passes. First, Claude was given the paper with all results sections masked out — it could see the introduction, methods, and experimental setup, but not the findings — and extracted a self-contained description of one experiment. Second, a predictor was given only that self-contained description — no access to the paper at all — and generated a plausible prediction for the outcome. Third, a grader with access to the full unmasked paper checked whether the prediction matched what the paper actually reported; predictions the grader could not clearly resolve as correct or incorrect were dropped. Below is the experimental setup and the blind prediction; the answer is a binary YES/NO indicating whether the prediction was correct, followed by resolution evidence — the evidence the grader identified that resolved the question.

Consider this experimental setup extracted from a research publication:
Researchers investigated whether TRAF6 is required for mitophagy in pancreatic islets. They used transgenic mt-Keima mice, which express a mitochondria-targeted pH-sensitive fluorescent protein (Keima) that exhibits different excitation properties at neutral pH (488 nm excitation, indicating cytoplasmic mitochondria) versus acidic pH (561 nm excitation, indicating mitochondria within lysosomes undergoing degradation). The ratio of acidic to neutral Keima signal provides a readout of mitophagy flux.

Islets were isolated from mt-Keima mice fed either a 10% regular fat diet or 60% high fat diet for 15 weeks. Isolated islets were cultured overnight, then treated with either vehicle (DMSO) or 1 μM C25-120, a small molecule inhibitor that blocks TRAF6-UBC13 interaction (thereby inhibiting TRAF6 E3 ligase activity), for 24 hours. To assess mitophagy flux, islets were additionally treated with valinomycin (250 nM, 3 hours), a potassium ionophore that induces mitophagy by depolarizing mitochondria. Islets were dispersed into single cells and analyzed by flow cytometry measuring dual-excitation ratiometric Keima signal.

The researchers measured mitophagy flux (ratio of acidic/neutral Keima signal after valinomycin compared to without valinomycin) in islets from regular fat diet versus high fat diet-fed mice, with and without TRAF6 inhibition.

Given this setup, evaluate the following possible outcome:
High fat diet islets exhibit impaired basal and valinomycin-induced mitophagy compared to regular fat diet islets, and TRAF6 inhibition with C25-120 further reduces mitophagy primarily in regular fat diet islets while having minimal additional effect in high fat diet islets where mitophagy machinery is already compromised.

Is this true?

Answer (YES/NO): NO